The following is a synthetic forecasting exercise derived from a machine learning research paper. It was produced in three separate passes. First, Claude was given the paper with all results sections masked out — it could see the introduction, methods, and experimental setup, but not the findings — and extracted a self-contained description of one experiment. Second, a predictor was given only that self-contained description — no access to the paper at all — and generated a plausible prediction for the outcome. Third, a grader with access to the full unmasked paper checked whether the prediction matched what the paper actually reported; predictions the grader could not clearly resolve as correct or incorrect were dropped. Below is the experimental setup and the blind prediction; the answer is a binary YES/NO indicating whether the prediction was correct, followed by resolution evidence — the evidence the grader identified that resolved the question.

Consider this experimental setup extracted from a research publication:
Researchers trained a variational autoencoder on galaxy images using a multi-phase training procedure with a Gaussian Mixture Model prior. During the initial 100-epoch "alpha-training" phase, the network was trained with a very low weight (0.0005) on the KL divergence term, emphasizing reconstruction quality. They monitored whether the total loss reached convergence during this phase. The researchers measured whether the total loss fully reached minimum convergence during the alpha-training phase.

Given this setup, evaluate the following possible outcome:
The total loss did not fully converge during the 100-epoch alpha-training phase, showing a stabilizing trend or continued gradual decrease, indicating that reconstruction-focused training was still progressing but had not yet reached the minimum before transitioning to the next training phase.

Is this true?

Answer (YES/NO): YES